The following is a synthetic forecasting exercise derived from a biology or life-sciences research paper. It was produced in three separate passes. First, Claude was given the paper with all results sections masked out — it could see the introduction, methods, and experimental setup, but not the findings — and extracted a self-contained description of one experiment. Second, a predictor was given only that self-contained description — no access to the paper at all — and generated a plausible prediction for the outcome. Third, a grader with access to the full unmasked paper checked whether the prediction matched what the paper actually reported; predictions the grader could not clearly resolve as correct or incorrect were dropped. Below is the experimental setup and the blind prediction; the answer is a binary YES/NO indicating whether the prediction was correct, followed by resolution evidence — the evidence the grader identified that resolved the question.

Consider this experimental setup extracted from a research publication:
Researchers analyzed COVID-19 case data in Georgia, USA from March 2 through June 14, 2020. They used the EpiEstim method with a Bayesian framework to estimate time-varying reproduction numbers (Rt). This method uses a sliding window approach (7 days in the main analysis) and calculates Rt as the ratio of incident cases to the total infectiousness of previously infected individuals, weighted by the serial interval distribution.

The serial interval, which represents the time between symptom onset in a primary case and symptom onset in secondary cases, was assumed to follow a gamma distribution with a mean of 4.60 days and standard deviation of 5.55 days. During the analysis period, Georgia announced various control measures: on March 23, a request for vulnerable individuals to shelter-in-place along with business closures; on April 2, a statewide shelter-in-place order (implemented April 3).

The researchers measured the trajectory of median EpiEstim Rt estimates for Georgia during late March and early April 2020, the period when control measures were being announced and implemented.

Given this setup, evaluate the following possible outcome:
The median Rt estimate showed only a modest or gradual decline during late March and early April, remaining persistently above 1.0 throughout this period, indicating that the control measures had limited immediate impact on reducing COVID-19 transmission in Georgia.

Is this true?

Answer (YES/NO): NO